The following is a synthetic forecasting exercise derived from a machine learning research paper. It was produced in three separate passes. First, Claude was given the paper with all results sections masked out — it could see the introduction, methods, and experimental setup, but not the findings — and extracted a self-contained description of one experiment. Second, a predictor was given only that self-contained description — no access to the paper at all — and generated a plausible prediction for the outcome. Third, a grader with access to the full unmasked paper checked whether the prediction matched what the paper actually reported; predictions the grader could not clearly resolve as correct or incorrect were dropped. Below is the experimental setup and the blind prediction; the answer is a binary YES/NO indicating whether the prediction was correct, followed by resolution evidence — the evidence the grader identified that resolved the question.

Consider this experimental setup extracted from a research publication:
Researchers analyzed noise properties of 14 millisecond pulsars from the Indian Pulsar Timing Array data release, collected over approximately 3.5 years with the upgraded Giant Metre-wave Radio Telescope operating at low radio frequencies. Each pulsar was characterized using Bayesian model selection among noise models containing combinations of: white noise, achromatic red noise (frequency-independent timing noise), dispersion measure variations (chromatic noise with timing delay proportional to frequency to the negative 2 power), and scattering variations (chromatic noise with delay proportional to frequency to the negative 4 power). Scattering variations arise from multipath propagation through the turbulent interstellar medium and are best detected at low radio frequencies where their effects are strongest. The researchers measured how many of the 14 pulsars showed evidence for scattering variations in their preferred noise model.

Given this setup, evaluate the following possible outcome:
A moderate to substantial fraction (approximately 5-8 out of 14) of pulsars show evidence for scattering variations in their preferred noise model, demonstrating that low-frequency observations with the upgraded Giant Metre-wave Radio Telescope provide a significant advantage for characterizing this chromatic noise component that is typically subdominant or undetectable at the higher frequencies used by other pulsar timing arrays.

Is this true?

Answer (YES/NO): NO